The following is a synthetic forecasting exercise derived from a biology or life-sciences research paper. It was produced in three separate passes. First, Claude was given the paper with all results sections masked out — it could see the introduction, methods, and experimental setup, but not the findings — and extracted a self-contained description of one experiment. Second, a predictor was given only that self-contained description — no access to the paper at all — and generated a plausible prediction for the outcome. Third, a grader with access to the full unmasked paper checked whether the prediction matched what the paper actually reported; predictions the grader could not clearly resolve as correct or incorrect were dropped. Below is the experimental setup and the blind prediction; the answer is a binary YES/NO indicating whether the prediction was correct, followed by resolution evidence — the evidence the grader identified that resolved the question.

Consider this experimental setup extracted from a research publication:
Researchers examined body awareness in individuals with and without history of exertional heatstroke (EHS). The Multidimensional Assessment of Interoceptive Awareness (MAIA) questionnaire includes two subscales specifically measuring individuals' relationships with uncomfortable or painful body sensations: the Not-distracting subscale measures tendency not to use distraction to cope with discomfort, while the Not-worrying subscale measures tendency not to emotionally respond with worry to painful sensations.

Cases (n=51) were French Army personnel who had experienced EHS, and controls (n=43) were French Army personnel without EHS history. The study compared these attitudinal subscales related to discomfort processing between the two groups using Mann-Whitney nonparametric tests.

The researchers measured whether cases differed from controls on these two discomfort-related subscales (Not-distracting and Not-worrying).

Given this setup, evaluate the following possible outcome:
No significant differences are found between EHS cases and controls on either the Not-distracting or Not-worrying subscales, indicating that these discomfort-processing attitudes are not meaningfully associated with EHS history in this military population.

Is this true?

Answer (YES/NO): YES